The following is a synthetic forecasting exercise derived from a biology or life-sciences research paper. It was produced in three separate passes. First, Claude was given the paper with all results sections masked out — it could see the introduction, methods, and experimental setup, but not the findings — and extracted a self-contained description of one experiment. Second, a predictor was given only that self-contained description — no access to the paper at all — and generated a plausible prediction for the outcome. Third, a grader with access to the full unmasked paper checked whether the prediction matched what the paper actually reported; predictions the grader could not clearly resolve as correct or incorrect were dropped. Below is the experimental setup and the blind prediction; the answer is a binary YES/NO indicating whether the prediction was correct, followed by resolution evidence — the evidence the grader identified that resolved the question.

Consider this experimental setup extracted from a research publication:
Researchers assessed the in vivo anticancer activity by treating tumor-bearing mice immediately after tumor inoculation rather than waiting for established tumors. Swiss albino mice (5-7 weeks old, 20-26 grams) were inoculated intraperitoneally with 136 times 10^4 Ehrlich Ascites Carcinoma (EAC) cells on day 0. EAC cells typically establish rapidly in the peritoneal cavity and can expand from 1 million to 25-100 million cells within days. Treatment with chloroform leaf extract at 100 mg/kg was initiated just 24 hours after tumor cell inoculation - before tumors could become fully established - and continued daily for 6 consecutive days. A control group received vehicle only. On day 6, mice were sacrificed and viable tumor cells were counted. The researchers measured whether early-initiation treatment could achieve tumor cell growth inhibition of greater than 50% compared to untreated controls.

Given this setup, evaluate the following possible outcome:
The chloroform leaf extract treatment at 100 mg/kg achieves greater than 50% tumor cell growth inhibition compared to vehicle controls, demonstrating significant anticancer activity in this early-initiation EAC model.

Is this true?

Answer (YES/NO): YES